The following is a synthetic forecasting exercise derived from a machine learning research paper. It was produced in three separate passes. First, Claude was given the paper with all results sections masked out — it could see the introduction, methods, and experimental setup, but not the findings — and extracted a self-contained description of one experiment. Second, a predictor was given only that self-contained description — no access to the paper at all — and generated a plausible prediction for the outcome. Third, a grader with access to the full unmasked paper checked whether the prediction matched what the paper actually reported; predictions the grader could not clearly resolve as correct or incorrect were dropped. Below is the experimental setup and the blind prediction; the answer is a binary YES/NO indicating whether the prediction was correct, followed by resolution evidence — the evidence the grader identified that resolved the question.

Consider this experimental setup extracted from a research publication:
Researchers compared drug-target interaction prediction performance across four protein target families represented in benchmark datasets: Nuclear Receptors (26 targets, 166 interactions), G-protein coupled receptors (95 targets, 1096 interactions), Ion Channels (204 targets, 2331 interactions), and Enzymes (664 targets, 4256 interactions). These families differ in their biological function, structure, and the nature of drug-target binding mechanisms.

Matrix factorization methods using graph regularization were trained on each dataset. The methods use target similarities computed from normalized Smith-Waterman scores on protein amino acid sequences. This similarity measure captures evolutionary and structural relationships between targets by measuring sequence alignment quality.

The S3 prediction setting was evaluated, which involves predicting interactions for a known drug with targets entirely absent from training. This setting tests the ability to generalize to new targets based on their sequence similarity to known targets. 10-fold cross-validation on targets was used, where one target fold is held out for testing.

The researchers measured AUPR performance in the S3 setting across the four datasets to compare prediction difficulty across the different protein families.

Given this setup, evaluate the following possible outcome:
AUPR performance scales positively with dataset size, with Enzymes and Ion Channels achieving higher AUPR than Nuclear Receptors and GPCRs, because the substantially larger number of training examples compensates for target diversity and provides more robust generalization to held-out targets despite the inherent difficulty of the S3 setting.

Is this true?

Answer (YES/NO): NO